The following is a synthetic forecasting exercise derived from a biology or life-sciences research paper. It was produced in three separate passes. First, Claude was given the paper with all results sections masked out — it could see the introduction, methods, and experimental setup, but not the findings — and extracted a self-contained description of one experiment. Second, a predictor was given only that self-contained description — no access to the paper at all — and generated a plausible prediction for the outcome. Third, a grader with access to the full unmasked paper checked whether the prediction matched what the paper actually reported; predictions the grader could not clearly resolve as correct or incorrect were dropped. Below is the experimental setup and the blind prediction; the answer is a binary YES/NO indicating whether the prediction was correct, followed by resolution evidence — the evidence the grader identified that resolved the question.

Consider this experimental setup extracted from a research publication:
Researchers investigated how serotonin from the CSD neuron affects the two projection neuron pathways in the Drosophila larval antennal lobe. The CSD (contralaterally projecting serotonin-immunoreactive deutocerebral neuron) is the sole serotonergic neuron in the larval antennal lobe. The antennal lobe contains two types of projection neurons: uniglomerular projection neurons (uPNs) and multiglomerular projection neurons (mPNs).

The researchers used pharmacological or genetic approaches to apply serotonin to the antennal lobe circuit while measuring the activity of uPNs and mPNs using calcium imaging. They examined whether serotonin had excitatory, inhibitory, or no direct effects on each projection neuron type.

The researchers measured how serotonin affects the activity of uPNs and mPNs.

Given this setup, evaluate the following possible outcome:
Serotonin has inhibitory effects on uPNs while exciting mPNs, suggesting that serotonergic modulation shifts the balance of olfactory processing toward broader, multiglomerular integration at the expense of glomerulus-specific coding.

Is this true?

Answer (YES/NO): NO